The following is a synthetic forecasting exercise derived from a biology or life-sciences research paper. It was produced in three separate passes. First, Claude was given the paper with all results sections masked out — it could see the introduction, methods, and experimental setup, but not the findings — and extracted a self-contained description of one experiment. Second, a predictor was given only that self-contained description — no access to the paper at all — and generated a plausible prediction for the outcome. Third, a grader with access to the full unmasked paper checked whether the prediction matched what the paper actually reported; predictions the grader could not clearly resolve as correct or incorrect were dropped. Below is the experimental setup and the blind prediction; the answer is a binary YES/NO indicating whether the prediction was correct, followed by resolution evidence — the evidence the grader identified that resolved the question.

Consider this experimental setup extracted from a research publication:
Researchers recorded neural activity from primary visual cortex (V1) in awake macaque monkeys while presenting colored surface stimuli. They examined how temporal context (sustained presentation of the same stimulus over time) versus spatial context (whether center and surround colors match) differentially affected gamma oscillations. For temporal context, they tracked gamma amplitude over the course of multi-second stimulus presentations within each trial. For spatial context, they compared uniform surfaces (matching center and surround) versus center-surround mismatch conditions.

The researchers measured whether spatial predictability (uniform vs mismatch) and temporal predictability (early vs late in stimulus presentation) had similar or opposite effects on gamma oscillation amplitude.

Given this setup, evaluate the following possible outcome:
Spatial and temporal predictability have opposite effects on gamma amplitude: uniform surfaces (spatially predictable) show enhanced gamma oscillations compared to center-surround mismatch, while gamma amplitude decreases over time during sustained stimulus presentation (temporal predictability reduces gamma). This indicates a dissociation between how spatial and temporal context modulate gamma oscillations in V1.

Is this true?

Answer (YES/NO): YES